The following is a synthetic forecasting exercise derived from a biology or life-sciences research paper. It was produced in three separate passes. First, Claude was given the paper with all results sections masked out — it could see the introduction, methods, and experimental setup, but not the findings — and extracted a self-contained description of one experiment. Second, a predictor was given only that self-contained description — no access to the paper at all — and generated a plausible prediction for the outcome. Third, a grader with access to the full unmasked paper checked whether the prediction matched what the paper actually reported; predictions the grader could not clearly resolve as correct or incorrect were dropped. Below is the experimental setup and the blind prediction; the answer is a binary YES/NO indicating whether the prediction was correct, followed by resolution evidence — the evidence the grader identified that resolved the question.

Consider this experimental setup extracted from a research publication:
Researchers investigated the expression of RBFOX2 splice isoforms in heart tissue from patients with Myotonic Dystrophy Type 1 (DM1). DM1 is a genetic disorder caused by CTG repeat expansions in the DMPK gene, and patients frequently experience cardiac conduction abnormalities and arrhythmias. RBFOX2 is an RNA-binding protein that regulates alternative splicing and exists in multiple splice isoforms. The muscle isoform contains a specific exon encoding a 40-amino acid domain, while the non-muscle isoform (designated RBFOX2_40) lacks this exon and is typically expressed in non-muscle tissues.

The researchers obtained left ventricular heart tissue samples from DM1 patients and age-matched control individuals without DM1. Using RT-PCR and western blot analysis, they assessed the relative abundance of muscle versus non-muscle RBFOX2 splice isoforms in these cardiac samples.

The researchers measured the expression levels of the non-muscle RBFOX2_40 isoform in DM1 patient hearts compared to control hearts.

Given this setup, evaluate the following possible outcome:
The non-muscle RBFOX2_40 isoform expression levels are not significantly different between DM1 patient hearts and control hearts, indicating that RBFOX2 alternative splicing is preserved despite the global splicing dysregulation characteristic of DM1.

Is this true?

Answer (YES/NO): NO